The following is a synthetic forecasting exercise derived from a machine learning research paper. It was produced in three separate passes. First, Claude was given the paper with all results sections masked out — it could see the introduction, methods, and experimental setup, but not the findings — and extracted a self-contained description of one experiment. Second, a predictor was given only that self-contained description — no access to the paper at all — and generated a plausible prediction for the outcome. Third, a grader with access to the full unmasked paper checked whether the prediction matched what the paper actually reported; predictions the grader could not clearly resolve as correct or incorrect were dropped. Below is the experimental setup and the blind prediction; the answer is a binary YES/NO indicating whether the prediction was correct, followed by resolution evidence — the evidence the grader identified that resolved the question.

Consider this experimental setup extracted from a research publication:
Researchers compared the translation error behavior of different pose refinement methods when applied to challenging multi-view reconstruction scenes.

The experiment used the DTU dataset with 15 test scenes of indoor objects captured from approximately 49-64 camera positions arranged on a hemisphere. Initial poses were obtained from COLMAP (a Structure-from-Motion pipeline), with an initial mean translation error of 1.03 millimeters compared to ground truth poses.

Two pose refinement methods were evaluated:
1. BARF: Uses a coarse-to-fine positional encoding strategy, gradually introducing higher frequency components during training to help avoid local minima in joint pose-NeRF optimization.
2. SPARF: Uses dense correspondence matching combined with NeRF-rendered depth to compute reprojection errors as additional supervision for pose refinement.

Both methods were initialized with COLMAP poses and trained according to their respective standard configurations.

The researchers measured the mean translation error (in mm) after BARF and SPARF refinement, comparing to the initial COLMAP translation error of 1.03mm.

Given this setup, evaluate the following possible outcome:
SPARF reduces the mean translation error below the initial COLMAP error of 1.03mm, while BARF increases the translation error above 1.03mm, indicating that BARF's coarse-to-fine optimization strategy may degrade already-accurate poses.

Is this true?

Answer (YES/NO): NO